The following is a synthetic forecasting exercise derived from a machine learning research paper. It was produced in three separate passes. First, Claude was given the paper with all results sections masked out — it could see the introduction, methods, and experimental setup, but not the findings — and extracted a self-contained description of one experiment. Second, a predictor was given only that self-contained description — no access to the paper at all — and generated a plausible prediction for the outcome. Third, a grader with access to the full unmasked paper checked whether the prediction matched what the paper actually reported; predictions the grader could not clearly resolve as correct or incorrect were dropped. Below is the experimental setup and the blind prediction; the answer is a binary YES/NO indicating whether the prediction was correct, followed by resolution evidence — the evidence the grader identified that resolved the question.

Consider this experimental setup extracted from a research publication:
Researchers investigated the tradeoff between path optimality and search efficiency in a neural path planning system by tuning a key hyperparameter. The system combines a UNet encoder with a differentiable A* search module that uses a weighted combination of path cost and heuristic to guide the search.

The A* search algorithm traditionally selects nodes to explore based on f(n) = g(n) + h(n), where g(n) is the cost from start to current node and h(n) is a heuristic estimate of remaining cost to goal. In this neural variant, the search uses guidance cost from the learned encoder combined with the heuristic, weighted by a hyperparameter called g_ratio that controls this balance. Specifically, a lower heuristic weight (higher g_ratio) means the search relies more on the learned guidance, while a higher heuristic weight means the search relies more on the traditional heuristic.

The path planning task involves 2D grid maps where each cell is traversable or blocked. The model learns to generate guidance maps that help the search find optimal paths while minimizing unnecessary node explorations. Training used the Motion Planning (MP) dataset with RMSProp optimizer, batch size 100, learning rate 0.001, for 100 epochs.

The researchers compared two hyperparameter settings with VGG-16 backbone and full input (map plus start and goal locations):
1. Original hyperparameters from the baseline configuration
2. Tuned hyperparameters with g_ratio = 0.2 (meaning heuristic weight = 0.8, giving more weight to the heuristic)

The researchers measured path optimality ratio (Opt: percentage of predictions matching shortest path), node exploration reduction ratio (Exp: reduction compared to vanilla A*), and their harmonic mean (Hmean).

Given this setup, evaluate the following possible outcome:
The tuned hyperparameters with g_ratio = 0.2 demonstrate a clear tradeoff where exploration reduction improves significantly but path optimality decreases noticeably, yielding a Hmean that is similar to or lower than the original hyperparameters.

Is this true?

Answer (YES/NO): YES